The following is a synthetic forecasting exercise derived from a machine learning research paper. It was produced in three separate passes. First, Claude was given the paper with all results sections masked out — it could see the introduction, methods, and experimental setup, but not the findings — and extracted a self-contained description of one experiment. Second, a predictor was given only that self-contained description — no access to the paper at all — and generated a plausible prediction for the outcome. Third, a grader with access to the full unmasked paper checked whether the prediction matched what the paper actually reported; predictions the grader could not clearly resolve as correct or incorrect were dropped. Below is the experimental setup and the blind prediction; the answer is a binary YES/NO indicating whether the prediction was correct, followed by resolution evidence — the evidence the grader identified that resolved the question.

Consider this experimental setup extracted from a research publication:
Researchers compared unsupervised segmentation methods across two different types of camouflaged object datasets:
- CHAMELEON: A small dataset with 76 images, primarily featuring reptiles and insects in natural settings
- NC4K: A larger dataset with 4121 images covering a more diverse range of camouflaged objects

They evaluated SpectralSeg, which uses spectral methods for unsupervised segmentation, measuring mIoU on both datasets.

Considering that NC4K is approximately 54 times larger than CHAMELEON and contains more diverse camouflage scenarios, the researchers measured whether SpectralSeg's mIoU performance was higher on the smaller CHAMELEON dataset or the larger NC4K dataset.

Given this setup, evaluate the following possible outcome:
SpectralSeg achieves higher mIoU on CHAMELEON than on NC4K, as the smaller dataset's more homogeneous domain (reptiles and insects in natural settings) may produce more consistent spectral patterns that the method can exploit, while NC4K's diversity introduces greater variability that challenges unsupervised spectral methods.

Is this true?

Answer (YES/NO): NO